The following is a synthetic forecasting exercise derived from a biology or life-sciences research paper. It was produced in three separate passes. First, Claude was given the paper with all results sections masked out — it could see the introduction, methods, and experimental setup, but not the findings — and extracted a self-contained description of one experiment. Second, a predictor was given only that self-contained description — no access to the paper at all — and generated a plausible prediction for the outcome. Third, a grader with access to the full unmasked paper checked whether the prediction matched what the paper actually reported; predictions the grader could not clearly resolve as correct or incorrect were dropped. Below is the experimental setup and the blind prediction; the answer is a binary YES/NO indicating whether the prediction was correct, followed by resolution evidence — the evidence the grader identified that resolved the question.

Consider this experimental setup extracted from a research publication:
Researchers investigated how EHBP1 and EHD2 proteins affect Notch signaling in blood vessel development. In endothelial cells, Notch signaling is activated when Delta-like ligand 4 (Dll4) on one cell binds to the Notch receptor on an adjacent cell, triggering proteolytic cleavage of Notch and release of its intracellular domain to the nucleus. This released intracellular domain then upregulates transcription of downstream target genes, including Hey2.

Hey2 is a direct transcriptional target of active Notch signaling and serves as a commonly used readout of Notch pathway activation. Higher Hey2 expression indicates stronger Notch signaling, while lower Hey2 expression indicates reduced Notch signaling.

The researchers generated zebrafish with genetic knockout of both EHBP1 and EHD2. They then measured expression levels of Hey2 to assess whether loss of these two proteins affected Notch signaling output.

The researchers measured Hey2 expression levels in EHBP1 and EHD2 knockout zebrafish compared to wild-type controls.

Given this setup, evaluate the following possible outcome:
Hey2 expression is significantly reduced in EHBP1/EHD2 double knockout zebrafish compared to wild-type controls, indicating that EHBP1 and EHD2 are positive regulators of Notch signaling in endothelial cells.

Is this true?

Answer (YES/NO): YES